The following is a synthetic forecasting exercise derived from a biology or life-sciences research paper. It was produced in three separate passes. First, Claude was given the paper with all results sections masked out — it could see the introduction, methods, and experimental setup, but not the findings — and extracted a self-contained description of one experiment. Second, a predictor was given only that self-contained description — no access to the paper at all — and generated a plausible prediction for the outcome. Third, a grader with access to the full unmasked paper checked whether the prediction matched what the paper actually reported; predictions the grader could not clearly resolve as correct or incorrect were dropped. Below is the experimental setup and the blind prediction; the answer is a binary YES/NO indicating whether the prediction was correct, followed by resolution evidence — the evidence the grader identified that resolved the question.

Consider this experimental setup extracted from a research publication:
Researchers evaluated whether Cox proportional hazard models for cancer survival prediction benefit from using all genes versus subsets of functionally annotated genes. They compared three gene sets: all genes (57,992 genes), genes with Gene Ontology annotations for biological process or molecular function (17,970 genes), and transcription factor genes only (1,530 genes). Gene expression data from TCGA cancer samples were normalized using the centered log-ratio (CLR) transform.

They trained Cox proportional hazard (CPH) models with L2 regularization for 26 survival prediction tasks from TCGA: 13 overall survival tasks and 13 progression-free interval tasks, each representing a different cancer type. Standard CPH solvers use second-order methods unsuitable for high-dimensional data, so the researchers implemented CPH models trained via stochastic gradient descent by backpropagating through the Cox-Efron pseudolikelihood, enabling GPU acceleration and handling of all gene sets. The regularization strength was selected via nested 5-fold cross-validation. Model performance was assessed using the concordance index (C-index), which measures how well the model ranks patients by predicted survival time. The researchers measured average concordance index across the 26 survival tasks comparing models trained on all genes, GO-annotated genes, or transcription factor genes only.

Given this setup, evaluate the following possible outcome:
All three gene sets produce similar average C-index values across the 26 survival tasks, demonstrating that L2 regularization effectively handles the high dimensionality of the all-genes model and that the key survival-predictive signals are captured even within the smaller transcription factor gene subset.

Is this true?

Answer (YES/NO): NO